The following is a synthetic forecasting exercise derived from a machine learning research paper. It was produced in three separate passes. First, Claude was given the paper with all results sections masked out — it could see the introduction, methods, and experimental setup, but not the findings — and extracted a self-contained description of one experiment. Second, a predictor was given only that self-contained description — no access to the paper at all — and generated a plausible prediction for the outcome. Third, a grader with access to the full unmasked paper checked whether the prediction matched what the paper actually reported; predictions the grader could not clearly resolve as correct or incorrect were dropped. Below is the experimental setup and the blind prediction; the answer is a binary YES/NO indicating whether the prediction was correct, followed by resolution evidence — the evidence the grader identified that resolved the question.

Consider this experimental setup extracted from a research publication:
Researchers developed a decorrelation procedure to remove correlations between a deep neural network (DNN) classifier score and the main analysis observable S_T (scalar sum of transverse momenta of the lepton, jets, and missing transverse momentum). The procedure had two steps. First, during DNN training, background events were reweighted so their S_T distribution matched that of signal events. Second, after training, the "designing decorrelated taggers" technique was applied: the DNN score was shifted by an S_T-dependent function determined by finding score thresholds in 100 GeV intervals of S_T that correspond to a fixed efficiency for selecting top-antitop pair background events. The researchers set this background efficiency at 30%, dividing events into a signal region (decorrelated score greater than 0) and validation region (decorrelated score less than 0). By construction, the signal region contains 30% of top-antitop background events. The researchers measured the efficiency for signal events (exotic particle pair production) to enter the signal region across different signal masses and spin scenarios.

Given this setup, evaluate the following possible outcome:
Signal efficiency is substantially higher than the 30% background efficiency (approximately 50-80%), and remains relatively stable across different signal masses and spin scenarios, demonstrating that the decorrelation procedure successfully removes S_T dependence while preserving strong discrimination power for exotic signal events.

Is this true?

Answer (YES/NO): NO